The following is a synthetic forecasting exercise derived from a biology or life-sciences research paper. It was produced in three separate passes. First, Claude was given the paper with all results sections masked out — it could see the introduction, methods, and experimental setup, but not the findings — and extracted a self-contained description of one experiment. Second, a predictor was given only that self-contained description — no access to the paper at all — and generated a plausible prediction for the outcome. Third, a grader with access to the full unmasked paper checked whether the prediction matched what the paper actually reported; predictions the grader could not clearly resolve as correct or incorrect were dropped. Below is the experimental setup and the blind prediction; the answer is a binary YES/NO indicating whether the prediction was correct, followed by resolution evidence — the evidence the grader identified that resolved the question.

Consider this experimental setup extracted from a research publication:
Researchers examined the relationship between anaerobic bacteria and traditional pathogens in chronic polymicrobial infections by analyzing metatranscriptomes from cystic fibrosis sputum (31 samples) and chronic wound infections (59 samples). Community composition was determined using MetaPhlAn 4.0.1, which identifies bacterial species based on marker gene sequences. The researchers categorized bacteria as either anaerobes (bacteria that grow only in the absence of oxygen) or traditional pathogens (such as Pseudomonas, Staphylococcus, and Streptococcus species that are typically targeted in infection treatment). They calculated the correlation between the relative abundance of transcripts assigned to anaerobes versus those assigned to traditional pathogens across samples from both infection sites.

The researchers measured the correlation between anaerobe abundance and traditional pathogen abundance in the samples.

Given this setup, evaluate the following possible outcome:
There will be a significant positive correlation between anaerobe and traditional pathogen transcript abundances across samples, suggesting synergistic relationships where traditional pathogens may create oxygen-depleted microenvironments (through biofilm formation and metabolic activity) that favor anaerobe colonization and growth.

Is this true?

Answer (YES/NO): NO